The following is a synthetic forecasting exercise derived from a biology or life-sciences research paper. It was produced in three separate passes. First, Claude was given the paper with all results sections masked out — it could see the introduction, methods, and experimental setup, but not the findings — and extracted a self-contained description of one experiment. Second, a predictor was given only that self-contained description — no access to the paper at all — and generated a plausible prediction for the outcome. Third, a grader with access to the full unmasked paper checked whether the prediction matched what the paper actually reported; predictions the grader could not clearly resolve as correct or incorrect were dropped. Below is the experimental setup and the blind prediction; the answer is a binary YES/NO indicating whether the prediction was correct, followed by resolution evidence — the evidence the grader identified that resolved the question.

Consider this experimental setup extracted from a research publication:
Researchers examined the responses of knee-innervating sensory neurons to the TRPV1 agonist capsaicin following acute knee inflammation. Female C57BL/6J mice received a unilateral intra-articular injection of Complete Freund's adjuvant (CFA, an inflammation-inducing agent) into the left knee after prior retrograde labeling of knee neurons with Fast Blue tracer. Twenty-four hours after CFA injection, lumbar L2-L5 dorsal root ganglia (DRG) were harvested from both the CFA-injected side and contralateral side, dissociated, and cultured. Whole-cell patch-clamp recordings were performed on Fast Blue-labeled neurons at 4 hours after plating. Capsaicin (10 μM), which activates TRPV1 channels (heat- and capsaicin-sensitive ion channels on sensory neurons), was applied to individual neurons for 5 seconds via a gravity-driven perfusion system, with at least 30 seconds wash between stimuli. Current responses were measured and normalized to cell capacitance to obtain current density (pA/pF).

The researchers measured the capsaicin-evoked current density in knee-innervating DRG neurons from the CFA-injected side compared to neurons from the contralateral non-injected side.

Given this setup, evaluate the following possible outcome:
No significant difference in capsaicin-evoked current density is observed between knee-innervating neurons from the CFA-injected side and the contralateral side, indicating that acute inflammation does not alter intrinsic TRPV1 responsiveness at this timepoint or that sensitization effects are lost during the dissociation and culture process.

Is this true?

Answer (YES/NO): YES